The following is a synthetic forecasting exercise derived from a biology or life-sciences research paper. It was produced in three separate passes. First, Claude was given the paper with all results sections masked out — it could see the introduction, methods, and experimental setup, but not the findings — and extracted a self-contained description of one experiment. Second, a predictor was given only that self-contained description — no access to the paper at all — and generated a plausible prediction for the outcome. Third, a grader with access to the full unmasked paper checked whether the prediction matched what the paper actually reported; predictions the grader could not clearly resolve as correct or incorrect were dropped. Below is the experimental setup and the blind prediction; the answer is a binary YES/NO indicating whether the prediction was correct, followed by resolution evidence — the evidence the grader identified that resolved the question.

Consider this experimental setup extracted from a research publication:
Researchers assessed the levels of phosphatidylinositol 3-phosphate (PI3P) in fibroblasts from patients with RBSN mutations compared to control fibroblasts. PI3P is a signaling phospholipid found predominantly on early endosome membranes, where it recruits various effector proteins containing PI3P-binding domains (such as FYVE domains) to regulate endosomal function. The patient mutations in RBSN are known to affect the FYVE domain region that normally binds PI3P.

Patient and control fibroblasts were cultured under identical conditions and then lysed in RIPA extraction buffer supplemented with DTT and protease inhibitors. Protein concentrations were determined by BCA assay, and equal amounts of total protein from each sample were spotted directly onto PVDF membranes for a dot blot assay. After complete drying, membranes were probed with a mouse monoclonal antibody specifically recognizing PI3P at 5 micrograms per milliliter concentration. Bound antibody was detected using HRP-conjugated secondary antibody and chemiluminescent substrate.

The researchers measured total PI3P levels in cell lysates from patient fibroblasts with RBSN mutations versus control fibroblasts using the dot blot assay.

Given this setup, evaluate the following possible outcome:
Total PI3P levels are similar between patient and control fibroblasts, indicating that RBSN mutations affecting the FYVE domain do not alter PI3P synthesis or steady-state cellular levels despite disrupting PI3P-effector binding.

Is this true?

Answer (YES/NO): YES